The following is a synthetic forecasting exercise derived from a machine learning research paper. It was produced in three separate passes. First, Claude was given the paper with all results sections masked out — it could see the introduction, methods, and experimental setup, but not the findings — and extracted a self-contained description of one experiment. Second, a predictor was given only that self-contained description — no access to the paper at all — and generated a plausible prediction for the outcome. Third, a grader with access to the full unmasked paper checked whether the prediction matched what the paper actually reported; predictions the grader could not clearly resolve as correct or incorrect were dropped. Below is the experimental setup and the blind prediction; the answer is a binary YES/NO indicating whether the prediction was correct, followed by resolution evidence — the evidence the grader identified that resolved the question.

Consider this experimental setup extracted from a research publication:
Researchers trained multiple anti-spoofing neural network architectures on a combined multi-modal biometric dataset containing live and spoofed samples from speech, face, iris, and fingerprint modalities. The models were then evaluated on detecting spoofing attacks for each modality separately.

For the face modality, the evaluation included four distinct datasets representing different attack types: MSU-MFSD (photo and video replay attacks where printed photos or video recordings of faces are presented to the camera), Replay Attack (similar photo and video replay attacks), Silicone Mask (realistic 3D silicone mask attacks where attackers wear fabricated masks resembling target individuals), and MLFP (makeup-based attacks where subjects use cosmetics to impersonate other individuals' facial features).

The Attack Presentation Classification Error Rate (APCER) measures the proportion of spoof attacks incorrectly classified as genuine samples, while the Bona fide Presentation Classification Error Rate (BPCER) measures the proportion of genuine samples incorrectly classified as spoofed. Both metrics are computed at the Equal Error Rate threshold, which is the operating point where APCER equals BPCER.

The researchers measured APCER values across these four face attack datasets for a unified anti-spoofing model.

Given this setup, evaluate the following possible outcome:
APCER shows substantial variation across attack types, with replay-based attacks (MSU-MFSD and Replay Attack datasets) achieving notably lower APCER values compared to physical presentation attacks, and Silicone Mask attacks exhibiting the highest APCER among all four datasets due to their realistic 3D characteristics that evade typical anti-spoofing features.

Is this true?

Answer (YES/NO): YES